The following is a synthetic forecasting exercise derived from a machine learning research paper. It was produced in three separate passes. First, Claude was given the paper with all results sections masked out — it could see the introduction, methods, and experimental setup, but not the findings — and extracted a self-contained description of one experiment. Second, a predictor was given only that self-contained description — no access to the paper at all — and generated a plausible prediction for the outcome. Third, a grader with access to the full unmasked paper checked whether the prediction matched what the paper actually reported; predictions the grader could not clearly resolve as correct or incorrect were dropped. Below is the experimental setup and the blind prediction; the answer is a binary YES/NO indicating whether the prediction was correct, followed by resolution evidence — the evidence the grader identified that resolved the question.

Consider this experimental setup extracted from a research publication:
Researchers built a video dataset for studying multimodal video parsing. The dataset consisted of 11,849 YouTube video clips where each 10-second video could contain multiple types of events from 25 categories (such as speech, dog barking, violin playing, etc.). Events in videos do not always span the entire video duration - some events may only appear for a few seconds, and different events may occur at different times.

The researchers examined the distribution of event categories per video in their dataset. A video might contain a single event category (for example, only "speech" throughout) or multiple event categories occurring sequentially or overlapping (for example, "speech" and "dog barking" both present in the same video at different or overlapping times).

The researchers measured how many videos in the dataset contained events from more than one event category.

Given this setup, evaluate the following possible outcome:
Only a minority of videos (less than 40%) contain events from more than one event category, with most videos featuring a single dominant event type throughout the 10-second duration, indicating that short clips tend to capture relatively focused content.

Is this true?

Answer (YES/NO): NO